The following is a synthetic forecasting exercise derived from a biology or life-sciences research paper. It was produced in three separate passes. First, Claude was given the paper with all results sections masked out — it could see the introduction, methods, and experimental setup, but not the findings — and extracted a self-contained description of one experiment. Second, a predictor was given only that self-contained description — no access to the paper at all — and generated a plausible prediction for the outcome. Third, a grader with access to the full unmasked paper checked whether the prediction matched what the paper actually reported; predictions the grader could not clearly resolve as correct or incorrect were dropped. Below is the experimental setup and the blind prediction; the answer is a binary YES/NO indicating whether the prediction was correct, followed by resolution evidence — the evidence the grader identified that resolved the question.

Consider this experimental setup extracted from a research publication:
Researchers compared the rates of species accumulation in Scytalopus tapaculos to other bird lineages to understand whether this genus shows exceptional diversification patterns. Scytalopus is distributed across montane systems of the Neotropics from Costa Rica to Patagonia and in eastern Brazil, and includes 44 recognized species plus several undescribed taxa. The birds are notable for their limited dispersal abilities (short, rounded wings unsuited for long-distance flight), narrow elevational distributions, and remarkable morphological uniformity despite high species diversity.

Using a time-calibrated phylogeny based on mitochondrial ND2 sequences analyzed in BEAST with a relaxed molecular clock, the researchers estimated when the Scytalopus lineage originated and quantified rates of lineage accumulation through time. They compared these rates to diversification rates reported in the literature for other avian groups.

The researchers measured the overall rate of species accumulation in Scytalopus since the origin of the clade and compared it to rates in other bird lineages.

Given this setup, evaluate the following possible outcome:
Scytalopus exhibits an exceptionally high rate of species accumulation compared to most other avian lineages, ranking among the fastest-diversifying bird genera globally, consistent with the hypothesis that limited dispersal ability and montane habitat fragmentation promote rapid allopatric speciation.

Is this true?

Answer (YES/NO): YES